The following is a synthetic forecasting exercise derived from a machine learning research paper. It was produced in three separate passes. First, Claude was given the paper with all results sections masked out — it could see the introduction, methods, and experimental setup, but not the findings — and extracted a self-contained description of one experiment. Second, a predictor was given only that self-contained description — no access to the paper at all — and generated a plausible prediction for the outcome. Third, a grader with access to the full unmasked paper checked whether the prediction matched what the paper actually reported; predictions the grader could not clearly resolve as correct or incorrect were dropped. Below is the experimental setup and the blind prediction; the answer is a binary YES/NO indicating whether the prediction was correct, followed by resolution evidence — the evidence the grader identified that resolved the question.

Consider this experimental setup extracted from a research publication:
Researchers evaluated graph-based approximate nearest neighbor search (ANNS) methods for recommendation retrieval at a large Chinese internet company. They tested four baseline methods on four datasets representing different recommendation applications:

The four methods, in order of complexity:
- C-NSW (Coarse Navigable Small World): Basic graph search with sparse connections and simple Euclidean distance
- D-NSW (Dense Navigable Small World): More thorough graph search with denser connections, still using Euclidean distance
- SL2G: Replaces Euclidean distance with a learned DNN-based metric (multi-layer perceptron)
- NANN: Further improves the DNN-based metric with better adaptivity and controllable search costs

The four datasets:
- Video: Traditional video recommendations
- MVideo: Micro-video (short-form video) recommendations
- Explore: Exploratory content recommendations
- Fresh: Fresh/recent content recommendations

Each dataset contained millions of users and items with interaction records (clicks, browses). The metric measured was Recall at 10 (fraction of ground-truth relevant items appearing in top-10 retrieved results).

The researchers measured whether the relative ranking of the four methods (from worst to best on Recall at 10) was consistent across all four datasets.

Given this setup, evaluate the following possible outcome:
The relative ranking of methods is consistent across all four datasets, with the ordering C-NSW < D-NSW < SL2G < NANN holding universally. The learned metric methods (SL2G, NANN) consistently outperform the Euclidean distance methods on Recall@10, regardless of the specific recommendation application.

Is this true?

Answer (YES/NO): NO